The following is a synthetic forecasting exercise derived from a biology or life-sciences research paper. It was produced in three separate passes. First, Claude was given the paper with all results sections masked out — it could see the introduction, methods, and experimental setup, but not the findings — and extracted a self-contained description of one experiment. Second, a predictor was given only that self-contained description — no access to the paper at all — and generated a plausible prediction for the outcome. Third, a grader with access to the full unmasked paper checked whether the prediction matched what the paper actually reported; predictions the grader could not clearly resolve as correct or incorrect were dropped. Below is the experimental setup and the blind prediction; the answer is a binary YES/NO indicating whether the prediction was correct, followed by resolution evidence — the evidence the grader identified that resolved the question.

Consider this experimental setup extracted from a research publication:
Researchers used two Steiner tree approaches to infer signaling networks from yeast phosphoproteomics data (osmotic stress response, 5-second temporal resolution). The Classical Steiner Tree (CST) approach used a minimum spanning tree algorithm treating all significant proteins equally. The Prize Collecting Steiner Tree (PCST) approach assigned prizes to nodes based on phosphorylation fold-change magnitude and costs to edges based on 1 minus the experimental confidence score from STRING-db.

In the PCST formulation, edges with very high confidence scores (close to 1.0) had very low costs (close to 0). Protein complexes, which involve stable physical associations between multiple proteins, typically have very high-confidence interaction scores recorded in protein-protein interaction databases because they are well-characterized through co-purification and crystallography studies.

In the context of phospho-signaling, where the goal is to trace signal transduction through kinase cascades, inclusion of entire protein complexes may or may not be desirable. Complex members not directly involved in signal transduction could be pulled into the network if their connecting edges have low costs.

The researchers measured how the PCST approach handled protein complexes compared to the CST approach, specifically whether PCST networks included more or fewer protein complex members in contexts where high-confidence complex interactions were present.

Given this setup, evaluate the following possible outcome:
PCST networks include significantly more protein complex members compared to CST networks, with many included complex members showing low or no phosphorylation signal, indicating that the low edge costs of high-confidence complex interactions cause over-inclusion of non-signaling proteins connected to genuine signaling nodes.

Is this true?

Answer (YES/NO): YES